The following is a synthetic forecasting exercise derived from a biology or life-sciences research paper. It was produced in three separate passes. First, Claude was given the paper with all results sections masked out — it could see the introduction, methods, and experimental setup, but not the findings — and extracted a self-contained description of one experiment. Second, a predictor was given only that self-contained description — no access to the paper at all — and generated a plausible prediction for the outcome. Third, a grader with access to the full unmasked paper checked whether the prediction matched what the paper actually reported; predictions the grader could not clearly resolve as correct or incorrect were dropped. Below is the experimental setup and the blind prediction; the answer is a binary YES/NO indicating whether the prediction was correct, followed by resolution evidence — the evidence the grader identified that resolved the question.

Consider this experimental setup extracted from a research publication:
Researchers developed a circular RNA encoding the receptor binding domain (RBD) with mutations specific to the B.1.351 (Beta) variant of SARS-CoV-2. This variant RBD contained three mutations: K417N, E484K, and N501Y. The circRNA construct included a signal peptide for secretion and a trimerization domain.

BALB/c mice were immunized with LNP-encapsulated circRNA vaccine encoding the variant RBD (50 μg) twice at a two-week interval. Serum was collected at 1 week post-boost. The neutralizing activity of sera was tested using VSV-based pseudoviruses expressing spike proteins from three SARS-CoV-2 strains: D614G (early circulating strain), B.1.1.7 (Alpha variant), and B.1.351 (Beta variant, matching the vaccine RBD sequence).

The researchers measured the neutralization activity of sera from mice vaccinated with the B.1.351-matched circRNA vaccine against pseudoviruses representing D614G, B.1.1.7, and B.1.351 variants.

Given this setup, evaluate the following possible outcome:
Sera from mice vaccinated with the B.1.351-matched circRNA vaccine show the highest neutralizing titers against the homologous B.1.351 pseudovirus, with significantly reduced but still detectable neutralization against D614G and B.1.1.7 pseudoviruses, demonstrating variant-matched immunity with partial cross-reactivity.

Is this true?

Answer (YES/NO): YES